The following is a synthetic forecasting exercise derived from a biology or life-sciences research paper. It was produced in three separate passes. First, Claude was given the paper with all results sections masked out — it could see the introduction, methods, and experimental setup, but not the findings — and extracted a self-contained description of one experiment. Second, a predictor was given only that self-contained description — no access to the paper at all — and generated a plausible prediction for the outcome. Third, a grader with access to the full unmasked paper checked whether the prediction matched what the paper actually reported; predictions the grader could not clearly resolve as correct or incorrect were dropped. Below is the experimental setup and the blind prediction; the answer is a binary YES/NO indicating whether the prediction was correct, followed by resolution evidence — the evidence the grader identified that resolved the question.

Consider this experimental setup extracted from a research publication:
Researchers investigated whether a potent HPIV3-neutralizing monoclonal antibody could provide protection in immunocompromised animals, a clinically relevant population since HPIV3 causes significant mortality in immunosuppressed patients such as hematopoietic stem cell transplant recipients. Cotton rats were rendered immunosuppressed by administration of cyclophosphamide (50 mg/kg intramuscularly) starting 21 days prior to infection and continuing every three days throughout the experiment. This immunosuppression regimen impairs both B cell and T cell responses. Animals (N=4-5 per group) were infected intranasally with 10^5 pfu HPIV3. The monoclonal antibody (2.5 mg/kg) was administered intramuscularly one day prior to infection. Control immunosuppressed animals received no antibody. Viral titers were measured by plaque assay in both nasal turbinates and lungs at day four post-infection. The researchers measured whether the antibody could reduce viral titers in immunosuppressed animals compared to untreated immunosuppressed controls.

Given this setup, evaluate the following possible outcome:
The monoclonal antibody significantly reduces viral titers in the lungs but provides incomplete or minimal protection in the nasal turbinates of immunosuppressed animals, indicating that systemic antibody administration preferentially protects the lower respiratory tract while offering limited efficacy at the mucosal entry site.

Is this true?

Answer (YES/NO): YES